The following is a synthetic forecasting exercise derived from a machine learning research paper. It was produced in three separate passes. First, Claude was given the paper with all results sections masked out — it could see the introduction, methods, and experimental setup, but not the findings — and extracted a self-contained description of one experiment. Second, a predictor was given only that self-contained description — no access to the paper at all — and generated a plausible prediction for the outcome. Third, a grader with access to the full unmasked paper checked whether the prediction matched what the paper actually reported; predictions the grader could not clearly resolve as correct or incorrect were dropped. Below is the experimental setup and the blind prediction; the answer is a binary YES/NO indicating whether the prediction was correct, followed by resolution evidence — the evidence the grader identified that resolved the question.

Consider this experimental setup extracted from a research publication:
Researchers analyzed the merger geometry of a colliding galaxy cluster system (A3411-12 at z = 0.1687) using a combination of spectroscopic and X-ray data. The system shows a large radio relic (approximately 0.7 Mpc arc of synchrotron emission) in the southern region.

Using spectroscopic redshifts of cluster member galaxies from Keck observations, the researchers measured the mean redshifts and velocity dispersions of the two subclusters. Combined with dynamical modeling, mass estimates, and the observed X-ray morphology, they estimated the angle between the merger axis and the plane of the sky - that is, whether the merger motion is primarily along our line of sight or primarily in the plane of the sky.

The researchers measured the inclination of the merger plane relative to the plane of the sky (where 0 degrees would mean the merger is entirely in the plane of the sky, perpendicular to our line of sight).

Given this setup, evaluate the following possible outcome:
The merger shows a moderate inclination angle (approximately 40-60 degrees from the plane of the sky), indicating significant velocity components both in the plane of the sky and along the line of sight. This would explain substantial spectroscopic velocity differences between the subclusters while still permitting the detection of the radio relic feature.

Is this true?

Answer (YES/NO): NO